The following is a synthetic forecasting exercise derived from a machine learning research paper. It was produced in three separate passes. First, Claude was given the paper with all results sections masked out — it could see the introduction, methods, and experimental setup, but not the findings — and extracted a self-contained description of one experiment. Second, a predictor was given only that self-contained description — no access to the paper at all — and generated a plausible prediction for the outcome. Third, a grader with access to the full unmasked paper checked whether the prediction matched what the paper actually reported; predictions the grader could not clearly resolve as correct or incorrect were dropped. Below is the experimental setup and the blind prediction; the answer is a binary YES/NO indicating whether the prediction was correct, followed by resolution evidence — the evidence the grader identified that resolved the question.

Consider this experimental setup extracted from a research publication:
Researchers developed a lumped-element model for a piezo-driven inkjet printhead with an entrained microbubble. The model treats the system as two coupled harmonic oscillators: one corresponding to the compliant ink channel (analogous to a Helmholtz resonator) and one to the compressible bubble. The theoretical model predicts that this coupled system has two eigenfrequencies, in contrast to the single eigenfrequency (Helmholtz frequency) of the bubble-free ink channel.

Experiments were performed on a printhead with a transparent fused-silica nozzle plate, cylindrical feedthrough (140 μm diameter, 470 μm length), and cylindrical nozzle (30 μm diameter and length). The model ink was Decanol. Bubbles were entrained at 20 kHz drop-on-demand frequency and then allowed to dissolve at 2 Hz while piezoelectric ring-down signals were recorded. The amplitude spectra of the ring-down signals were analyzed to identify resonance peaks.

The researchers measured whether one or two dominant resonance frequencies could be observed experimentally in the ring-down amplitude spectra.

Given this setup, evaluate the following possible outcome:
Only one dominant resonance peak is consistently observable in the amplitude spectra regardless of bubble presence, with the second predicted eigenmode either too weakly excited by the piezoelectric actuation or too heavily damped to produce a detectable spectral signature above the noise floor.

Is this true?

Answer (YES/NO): YES